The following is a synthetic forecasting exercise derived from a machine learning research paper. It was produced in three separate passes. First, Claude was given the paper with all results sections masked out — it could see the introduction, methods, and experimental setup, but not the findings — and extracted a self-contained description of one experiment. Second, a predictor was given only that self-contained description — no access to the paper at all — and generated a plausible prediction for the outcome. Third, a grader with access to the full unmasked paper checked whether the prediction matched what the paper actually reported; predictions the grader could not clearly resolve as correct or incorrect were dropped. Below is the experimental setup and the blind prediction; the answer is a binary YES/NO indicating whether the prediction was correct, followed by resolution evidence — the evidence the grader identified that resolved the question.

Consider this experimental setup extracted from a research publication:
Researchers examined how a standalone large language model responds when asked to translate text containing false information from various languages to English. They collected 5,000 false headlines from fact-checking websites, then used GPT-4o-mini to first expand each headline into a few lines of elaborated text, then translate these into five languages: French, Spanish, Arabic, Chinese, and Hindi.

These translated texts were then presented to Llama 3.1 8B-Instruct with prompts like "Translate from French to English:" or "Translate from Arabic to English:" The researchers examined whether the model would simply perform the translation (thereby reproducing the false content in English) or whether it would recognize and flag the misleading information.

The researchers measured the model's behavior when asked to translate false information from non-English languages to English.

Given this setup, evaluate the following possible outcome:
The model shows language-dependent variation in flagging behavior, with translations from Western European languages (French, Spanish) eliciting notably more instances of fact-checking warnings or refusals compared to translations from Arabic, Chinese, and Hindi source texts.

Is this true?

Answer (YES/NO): NO